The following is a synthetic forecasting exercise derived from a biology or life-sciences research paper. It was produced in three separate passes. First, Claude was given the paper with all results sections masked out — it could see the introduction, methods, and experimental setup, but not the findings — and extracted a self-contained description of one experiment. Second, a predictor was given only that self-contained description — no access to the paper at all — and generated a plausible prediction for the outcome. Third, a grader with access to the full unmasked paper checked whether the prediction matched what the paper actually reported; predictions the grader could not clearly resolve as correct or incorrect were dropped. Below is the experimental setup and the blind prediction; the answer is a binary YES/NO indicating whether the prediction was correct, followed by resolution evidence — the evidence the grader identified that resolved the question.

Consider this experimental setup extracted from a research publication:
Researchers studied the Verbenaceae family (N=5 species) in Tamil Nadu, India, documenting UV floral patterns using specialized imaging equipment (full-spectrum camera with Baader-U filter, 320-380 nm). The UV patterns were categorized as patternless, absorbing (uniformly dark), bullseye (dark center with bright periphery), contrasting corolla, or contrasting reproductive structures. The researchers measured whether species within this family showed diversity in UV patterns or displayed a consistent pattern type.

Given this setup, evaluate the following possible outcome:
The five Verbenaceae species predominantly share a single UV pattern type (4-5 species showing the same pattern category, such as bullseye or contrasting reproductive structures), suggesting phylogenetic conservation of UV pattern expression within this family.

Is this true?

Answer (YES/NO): YES